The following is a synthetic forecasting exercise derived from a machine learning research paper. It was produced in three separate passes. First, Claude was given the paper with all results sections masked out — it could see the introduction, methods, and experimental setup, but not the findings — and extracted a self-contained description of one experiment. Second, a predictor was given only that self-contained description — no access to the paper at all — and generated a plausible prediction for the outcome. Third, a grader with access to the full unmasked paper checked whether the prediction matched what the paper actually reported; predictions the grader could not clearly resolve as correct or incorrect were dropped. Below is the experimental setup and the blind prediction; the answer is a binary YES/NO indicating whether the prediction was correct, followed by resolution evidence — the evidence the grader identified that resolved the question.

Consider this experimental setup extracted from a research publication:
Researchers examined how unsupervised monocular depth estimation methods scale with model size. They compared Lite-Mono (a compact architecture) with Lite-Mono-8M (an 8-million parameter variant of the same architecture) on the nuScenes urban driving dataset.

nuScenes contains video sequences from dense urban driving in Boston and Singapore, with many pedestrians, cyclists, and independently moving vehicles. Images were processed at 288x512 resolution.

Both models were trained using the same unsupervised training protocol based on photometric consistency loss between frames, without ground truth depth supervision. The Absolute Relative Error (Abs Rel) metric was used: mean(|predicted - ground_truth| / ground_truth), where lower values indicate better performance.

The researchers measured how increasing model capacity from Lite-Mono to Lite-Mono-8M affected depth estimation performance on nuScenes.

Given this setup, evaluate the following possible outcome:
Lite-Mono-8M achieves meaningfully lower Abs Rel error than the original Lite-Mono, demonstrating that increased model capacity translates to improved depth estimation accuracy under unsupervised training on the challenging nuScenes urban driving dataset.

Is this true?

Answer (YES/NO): NO